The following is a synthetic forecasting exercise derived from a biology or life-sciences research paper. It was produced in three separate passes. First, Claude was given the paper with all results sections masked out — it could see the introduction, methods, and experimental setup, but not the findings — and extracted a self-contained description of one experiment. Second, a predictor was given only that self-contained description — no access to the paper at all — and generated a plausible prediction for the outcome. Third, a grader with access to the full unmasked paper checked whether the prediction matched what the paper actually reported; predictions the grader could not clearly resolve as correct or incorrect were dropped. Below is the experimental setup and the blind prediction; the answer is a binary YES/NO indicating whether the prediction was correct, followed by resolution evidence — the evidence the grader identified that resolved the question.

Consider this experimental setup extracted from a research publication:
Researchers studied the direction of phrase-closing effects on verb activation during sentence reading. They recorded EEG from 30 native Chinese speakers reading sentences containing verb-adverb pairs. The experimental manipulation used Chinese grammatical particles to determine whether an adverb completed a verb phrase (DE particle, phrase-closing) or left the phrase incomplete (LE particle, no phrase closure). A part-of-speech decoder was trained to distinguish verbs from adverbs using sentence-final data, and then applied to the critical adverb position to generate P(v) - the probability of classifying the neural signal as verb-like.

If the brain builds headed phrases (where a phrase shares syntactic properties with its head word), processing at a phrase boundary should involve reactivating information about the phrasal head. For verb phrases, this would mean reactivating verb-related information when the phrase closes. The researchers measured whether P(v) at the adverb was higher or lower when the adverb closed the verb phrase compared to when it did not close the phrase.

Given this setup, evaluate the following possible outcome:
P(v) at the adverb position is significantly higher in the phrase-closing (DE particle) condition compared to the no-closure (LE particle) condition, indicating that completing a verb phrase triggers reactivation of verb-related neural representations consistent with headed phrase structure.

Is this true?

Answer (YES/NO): YES